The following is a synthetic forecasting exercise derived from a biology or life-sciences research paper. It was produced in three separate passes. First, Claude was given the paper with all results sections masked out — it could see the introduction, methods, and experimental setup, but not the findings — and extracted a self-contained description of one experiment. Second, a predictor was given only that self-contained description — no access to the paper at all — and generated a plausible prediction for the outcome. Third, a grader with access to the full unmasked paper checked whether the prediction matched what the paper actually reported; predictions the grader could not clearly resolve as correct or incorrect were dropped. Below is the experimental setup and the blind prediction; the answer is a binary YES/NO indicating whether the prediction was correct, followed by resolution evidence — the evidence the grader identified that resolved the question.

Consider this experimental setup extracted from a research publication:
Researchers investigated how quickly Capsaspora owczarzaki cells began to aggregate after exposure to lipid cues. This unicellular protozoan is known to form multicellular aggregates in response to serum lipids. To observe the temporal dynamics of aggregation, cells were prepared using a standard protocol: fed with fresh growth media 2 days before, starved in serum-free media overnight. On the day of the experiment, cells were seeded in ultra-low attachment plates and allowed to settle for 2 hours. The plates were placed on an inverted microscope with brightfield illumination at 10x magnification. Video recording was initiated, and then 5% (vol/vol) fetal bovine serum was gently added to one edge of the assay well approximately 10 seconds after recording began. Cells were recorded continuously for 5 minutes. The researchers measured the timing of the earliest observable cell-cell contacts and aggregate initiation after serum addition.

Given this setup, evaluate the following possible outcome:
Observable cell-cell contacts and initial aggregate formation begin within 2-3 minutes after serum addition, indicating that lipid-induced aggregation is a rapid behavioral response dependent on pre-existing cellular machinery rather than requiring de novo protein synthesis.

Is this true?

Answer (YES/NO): NO